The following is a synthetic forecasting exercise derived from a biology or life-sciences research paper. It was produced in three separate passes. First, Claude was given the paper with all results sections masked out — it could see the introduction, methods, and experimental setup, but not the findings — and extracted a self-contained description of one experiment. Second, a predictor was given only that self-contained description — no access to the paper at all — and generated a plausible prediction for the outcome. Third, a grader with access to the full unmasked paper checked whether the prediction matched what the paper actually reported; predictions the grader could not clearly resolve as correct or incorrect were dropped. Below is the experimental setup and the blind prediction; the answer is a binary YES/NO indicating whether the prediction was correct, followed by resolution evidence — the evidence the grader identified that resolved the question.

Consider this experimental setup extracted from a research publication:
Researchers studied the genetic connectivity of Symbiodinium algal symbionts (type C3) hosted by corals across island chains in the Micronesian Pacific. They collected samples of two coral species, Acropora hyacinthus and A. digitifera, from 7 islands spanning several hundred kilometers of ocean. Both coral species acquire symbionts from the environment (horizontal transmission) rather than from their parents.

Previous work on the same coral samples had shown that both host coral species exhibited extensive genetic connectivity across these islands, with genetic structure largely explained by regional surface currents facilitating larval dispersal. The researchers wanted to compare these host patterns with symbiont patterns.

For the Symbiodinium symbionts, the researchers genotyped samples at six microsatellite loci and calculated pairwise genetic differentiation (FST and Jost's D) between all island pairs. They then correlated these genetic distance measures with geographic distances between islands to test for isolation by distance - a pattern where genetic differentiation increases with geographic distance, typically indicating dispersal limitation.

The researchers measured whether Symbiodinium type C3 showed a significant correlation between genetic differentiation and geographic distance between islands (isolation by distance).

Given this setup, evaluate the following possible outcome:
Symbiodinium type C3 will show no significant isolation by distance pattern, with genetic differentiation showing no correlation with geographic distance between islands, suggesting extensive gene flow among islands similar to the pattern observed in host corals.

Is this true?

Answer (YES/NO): NO